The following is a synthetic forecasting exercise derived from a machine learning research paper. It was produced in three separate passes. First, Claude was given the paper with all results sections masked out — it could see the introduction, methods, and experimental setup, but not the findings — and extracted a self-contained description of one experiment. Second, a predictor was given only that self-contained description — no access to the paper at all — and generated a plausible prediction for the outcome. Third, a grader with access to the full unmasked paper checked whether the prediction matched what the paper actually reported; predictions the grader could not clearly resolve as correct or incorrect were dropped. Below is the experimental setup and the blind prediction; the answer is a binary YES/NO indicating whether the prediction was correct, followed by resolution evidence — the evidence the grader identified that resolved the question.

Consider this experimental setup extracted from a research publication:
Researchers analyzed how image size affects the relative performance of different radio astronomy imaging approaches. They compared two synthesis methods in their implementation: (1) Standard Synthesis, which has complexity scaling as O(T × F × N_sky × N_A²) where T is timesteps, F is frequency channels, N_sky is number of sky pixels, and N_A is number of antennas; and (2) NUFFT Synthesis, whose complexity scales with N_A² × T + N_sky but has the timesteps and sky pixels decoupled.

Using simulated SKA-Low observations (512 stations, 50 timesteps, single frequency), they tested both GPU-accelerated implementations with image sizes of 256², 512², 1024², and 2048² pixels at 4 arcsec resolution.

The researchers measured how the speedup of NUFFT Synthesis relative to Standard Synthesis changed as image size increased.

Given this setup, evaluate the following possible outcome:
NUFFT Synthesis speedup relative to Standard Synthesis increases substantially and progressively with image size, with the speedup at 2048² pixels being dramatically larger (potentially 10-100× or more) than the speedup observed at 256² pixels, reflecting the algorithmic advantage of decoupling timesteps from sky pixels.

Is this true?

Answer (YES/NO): YES